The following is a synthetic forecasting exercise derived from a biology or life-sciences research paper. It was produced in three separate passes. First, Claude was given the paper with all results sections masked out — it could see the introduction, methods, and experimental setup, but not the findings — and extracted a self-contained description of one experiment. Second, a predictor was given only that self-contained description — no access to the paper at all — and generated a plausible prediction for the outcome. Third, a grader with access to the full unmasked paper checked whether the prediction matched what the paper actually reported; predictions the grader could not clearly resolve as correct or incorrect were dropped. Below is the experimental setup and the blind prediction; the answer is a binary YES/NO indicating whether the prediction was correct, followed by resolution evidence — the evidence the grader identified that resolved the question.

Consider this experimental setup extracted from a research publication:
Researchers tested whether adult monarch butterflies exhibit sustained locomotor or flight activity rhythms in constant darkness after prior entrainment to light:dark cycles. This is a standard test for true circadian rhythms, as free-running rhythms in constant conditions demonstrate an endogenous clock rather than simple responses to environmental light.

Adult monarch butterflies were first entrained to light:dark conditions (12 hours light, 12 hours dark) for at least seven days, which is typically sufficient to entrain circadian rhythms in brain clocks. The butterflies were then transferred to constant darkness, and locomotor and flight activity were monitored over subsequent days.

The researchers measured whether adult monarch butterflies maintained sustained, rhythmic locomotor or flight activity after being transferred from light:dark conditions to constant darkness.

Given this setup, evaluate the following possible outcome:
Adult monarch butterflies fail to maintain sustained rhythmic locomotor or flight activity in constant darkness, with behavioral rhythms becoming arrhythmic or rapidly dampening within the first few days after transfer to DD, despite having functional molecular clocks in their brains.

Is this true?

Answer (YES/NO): YES